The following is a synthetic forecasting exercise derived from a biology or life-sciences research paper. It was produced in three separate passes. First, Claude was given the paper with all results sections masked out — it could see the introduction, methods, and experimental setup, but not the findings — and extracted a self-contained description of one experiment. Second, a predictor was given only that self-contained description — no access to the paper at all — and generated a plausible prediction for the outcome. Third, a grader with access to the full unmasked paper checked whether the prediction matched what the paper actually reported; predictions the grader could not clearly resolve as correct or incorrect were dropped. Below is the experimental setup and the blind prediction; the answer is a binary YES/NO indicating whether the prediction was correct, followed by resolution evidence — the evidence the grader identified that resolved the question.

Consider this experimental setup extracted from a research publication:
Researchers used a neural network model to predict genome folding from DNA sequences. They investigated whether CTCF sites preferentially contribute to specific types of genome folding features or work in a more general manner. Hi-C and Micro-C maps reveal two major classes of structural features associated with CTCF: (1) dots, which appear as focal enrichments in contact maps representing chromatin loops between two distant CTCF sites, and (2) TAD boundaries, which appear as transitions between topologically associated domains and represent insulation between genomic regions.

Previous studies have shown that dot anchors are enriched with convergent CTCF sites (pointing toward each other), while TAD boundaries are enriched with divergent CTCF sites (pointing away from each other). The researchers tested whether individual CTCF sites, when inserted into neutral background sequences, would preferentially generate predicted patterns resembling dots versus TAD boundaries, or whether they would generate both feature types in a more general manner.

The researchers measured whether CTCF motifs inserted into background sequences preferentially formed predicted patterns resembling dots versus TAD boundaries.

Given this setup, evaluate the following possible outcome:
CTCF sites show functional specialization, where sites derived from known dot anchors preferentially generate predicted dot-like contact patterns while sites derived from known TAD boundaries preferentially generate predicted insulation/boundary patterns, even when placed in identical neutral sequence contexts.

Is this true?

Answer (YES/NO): NO